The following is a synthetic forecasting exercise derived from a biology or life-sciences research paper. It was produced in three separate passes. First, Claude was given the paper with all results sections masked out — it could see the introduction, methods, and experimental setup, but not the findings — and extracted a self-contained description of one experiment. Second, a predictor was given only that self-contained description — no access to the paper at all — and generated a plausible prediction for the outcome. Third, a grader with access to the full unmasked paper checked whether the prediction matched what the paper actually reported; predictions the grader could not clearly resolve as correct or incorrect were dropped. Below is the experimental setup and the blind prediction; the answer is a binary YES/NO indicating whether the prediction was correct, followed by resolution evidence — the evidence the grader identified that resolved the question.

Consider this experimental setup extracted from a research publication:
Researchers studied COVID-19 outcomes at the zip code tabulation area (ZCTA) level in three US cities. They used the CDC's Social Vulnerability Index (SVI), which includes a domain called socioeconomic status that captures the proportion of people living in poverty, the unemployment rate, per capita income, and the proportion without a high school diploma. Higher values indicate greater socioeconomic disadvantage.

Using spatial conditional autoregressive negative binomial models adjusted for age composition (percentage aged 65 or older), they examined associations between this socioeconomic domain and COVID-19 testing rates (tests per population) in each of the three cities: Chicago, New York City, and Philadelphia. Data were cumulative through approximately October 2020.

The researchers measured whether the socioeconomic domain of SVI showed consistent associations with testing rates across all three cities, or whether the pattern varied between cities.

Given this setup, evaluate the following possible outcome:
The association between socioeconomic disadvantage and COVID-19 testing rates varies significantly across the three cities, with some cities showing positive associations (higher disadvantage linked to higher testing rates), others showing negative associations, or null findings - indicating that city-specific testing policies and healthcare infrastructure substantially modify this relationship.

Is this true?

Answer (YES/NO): NO